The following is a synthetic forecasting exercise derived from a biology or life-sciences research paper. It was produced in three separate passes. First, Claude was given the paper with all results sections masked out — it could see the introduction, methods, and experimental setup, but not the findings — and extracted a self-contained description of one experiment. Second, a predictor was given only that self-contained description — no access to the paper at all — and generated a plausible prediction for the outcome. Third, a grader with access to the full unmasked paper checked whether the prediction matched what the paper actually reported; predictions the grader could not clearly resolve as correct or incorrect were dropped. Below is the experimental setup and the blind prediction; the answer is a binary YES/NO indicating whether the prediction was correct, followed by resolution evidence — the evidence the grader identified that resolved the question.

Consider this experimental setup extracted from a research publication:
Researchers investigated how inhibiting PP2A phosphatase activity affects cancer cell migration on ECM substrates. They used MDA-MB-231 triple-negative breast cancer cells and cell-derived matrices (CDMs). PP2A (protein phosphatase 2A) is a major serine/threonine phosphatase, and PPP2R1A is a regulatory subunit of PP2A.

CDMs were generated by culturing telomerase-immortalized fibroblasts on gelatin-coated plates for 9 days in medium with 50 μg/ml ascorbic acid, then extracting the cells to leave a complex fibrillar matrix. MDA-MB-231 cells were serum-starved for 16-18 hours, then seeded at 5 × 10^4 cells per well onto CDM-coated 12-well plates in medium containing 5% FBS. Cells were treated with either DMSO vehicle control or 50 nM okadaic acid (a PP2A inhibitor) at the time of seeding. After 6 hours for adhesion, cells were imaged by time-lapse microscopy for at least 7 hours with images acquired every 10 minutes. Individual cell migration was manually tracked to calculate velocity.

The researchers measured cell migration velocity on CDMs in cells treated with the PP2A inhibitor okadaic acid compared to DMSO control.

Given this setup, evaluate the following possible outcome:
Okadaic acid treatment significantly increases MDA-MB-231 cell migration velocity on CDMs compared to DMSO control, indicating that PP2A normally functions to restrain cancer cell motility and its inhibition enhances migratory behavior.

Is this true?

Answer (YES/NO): NO